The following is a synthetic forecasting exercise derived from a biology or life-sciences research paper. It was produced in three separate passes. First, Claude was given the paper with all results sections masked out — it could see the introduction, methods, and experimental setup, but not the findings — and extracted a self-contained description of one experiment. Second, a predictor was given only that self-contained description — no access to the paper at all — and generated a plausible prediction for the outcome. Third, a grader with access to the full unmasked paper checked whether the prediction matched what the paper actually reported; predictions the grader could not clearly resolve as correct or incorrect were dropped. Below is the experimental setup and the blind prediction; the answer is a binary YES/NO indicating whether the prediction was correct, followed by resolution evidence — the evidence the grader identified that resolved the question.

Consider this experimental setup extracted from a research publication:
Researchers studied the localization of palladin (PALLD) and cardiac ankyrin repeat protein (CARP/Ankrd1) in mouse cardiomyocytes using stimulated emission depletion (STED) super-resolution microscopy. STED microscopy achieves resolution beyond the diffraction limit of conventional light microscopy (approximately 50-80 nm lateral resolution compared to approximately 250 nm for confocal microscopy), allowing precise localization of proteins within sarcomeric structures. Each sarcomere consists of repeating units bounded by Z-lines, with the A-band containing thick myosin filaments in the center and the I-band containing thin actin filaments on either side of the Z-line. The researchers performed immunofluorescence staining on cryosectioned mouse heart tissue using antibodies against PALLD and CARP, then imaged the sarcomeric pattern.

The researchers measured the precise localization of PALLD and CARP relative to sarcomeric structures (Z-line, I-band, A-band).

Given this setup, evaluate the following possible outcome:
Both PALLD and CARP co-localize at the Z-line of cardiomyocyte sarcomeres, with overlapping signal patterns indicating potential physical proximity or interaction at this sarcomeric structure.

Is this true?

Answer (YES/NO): NO